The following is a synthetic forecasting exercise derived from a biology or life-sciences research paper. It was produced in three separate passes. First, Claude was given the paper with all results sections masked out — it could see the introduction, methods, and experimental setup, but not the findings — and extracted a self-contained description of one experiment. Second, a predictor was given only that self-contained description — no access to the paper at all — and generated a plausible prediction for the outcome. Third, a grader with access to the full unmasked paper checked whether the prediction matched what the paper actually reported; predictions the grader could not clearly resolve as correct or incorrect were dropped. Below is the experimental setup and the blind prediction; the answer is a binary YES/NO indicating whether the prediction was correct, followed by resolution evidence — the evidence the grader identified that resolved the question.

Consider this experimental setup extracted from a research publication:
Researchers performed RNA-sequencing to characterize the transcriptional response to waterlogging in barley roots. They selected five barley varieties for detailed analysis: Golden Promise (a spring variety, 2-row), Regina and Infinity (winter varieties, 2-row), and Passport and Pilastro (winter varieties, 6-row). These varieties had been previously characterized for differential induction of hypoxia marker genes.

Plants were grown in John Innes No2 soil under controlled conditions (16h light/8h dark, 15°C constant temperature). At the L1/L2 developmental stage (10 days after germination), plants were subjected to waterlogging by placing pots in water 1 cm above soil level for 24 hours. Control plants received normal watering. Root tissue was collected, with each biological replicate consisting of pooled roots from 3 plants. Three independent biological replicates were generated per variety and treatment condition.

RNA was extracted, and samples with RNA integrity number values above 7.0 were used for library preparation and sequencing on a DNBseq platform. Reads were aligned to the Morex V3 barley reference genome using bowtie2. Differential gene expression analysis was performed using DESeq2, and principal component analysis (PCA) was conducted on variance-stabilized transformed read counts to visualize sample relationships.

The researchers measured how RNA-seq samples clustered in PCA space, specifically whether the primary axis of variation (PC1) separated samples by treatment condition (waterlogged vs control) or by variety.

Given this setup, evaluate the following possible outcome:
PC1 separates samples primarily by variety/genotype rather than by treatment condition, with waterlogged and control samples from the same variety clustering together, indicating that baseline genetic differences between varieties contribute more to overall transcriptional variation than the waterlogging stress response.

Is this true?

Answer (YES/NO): NO